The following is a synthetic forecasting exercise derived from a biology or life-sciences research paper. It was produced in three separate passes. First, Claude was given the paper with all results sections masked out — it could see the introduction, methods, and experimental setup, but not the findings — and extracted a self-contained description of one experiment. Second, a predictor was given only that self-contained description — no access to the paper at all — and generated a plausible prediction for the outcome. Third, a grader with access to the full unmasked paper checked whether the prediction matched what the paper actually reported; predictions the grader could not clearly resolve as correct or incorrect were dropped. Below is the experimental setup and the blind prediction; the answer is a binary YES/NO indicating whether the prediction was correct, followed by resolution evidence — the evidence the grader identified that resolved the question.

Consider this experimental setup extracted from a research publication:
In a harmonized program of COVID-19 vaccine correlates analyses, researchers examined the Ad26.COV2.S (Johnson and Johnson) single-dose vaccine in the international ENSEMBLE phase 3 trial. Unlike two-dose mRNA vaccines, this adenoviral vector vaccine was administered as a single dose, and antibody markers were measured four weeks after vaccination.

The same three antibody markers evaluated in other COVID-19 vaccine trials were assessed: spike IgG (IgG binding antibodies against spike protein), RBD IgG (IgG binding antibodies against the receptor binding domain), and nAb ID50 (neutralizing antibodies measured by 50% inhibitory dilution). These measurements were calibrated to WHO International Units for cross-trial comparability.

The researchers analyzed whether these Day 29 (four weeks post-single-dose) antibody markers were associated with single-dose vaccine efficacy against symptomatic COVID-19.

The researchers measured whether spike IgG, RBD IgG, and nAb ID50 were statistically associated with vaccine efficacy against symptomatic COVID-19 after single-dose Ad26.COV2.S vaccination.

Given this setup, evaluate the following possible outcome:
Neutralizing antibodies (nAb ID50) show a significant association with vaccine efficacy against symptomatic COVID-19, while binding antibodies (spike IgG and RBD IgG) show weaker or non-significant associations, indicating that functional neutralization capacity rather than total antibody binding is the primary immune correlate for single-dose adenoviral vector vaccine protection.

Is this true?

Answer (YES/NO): YES